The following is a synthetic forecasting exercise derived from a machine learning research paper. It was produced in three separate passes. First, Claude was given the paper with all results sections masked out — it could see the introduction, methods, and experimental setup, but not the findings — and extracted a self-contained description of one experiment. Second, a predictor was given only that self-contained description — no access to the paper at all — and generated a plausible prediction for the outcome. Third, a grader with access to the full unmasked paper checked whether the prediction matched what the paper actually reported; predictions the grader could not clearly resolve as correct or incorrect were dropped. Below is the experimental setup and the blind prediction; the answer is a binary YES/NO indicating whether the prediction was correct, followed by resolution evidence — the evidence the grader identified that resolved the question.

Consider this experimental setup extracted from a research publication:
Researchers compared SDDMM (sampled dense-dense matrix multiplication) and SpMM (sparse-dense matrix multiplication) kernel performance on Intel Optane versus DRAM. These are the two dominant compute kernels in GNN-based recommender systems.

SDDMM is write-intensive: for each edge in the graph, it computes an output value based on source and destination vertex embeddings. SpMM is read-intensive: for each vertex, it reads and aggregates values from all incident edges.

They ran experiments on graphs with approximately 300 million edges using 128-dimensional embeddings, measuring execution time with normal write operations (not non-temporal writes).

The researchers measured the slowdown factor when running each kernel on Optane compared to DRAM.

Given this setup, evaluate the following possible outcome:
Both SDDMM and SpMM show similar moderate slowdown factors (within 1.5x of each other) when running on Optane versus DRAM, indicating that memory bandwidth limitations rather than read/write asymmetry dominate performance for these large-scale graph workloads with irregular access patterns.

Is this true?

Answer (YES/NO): NO